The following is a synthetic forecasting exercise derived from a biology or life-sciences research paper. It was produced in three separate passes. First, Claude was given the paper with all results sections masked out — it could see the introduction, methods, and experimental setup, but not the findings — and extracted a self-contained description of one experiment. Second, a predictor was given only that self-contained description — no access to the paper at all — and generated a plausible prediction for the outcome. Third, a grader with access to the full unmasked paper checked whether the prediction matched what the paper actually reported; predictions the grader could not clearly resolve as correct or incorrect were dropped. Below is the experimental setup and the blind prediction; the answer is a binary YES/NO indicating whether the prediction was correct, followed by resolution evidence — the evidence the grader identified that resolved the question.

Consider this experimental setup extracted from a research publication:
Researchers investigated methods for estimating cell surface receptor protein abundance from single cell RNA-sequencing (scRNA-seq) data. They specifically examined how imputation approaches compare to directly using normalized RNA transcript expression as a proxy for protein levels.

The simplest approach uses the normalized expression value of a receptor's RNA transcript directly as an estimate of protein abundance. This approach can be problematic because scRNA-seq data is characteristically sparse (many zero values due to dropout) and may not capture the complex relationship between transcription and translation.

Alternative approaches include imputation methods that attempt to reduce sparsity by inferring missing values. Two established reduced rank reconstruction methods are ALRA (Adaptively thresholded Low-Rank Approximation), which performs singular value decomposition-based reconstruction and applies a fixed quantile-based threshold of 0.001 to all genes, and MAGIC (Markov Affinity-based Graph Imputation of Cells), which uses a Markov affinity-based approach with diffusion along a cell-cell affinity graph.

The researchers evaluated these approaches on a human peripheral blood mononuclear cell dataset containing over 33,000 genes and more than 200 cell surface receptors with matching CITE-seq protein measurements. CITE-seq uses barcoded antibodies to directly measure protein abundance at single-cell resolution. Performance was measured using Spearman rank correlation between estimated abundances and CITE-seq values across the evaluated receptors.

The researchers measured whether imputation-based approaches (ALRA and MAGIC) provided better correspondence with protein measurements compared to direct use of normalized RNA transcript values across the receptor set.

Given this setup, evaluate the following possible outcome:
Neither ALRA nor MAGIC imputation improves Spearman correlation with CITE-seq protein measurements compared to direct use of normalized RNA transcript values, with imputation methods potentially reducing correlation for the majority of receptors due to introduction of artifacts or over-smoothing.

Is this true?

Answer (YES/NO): NO